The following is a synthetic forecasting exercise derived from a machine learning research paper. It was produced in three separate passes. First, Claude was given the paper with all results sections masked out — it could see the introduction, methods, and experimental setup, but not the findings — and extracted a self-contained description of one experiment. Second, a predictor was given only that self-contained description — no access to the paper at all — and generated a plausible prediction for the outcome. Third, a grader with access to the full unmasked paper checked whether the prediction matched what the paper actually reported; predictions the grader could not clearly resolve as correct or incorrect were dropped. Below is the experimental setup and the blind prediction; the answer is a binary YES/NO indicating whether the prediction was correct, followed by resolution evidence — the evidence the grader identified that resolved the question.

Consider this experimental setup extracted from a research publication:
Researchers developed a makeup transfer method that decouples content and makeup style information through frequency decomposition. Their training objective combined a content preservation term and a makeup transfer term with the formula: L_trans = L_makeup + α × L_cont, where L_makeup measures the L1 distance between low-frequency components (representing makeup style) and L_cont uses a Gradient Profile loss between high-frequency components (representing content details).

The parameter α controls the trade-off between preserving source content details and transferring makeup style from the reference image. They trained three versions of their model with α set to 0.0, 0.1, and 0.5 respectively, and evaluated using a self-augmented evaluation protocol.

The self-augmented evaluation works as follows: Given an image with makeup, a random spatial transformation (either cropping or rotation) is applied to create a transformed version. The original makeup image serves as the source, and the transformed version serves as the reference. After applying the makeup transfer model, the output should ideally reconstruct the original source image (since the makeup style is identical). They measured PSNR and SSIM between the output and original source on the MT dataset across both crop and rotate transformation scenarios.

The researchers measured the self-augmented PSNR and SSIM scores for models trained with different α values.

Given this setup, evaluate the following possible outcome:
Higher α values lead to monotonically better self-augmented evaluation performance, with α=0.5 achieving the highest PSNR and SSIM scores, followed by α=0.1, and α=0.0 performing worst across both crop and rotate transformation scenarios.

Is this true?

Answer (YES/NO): NO